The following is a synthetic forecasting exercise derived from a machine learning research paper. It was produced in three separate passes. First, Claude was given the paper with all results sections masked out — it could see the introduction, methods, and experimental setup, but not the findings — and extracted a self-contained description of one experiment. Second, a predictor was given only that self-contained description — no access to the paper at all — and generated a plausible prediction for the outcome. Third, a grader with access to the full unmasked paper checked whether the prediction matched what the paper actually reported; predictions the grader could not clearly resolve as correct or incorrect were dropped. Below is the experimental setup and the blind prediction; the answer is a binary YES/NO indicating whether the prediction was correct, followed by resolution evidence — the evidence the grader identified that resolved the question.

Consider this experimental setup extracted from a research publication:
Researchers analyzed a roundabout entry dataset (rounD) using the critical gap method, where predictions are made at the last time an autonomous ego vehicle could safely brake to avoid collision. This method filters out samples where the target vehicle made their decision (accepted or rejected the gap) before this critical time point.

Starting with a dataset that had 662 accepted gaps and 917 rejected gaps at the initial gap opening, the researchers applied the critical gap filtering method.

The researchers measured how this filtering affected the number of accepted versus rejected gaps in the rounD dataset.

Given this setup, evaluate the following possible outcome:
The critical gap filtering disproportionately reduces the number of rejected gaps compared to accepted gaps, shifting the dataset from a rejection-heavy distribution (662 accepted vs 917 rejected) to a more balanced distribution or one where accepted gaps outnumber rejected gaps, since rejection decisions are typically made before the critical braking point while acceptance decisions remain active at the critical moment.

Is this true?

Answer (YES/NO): NO